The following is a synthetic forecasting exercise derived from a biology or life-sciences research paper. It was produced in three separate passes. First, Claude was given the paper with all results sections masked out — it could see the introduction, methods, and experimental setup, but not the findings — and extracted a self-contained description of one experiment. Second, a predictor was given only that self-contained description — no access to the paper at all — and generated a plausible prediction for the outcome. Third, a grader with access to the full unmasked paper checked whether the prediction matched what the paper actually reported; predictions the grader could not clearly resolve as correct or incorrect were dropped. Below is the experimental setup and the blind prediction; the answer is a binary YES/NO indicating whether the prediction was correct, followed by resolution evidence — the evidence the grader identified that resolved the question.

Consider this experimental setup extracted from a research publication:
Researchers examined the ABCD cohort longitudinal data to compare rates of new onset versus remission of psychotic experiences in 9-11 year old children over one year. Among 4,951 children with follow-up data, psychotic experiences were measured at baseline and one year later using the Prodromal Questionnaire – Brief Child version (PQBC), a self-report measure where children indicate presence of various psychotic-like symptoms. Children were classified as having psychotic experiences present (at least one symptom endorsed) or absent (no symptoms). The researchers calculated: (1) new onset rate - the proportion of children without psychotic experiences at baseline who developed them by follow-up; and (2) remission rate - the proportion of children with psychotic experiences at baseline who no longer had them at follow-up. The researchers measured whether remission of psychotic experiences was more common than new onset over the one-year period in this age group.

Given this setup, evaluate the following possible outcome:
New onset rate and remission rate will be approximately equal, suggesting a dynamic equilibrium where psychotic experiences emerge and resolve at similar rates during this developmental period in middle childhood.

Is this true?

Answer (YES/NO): NO